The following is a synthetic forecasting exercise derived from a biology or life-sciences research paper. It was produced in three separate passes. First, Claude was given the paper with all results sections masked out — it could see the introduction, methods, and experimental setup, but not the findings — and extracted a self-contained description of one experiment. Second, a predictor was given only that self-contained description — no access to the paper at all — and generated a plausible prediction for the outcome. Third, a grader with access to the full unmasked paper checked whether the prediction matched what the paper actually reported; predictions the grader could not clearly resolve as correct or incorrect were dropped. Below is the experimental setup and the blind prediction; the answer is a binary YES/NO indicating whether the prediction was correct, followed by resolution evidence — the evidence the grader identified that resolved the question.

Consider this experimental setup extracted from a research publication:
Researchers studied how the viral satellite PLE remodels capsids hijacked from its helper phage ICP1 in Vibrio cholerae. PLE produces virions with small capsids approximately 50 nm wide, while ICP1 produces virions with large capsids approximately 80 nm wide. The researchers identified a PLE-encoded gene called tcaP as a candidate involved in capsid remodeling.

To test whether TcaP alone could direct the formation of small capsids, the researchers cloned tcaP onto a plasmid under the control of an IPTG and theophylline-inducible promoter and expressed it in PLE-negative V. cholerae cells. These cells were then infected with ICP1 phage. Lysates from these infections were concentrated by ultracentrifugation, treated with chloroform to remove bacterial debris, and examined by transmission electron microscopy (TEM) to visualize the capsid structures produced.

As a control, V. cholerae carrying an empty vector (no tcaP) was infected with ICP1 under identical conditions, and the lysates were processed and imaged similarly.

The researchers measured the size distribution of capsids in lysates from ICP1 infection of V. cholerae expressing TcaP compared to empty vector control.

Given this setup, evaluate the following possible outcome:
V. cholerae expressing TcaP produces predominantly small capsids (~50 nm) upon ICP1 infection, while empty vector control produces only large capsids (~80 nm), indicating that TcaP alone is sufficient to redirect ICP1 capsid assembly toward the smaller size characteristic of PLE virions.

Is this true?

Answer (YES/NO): YES